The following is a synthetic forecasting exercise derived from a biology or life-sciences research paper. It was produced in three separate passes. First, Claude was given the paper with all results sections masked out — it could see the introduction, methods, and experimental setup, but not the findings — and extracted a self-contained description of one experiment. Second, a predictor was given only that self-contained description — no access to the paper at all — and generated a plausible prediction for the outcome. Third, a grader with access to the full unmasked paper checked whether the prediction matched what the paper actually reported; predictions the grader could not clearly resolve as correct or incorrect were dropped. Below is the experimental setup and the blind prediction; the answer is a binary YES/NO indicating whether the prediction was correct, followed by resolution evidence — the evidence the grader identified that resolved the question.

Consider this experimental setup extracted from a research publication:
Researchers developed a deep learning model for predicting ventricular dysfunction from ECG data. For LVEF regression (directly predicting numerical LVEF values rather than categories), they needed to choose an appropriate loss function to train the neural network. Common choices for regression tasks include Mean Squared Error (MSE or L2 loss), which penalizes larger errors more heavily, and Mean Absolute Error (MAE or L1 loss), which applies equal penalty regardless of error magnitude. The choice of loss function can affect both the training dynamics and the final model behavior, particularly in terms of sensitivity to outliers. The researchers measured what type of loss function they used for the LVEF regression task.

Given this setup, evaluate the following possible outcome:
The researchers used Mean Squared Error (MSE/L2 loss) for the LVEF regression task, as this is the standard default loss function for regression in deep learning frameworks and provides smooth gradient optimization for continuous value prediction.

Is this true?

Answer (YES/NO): NO